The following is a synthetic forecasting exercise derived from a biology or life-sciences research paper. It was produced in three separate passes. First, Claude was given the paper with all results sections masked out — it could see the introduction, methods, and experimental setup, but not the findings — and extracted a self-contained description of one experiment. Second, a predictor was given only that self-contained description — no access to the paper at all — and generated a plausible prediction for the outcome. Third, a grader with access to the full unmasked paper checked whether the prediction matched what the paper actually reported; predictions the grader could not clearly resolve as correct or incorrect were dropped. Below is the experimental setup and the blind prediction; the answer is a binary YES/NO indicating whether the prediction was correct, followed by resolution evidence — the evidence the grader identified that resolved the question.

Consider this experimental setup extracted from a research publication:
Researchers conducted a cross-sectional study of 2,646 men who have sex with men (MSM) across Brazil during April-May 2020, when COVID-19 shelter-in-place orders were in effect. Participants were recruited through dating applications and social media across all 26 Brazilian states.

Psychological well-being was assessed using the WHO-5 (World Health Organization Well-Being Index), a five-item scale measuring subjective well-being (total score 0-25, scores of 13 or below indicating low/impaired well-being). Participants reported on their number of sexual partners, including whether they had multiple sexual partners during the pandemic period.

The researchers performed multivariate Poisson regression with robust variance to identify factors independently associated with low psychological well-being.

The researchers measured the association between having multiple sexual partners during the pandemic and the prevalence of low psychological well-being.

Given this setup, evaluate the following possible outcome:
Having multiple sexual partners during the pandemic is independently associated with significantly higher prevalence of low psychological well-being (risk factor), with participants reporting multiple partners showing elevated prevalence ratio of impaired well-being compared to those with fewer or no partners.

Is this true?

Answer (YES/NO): YES